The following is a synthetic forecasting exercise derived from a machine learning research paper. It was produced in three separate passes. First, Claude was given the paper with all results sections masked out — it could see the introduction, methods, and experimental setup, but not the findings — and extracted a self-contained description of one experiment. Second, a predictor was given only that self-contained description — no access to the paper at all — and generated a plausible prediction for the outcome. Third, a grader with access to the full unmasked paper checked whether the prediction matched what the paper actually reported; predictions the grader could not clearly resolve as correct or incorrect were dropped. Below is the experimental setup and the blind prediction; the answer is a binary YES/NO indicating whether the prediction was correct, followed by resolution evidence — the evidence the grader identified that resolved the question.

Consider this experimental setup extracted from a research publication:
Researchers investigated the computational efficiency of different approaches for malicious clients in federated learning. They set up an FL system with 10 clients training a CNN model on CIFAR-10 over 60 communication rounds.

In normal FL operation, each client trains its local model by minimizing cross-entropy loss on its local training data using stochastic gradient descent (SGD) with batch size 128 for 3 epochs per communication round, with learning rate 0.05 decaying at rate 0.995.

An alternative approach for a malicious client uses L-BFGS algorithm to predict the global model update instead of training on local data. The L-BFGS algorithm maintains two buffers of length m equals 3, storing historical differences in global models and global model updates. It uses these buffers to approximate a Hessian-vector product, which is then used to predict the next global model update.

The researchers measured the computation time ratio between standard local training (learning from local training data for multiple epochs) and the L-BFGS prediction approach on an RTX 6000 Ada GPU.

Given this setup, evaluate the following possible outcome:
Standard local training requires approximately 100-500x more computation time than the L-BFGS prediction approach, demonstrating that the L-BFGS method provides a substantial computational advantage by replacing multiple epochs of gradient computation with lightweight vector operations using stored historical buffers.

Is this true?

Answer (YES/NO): YES